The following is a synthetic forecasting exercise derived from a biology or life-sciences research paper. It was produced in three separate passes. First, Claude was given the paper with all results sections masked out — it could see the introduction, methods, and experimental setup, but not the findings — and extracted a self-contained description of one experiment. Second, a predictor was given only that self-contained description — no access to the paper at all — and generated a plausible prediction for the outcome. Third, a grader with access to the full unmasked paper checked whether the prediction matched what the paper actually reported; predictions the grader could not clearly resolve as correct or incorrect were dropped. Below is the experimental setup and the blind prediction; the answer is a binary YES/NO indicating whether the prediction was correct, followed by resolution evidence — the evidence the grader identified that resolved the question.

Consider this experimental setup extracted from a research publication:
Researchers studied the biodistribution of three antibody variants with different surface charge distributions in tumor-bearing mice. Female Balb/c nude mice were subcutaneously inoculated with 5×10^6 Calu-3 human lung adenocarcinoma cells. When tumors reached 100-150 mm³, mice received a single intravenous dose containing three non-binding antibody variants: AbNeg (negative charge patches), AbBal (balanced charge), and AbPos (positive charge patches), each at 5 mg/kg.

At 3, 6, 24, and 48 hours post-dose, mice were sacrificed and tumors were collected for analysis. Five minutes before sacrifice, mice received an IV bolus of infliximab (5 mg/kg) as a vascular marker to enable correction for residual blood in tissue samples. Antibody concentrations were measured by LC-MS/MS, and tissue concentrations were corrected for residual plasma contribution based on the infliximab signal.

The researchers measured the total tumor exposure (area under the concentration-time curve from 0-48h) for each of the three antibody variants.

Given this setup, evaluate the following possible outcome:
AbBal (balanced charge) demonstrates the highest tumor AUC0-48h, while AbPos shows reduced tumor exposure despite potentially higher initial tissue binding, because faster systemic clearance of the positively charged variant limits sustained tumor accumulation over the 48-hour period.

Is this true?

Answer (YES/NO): YES